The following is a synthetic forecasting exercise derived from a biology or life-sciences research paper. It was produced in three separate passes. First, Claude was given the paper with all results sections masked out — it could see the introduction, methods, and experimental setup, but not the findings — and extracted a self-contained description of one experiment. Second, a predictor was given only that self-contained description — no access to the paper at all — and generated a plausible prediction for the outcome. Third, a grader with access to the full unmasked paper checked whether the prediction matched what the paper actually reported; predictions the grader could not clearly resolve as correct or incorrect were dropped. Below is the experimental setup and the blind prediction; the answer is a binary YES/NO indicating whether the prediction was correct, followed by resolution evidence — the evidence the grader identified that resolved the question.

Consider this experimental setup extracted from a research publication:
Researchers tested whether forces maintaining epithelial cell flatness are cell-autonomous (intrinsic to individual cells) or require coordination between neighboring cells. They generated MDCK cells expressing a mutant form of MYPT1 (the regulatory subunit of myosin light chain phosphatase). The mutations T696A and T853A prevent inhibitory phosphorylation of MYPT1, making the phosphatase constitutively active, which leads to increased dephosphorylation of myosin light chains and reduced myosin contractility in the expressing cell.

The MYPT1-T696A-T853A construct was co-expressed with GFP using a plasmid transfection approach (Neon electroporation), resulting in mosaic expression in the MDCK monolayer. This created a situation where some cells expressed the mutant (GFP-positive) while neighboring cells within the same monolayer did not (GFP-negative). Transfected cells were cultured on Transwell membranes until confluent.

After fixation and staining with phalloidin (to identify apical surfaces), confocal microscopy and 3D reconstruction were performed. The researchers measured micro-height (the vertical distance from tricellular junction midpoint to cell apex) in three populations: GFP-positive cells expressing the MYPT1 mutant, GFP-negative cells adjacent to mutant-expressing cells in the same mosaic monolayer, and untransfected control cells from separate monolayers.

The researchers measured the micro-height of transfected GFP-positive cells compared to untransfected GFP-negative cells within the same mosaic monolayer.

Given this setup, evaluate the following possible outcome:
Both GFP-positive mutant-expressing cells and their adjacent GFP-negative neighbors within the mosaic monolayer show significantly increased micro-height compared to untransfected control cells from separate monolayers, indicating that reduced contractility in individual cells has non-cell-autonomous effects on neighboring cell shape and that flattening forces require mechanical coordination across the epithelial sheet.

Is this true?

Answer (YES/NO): NO